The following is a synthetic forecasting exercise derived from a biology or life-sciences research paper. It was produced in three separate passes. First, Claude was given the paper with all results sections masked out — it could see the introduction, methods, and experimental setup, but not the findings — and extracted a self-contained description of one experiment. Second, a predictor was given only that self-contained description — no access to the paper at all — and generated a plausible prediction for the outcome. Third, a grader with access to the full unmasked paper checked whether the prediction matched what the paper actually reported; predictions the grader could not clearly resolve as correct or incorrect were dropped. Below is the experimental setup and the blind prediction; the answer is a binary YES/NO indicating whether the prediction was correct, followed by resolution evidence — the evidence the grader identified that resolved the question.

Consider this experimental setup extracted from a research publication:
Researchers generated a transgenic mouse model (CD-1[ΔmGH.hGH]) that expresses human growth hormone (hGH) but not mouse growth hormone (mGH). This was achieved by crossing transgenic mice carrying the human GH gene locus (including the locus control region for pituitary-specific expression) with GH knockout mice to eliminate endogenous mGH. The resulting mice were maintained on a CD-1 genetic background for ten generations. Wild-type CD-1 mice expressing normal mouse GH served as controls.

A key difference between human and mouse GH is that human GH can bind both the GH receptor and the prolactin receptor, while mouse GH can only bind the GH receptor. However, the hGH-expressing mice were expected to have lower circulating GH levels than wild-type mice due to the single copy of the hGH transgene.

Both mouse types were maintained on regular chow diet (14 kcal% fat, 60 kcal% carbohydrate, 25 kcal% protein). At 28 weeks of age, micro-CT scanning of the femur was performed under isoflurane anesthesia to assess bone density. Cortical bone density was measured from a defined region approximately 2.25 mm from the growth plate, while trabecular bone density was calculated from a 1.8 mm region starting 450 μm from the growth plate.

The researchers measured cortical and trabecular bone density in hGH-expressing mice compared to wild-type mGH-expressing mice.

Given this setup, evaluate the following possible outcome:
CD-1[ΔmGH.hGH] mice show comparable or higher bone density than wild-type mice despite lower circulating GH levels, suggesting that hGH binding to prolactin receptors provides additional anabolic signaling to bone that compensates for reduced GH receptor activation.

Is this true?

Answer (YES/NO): NO